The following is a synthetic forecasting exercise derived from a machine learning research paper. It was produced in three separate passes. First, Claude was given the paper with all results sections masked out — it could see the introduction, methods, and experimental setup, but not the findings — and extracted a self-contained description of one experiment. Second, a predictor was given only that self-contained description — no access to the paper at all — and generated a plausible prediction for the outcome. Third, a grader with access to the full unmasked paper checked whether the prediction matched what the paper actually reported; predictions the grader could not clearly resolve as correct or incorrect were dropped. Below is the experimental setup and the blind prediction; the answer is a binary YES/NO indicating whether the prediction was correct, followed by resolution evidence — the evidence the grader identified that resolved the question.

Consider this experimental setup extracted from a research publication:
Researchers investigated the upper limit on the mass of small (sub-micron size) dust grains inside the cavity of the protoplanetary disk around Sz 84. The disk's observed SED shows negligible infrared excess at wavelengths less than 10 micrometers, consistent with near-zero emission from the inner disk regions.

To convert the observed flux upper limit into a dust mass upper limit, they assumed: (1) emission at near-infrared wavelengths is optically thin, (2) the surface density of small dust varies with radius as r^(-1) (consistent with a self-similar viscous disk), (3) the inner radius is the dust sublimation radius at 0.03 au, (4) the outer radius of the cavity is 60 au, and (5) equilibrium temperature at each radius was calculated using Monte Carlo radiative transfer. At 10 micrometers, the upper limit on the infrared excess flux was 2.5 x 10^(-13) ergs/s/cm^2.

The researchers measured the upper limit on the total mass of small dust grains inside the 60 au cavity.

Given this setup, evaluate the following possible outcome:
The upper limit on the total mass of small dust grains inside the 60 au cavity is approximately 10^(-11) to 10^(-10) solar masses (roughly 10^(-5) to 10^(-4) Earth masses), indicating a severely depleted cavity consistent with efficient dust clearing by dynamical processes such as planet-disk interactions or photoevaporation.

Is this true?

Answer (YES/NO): NO